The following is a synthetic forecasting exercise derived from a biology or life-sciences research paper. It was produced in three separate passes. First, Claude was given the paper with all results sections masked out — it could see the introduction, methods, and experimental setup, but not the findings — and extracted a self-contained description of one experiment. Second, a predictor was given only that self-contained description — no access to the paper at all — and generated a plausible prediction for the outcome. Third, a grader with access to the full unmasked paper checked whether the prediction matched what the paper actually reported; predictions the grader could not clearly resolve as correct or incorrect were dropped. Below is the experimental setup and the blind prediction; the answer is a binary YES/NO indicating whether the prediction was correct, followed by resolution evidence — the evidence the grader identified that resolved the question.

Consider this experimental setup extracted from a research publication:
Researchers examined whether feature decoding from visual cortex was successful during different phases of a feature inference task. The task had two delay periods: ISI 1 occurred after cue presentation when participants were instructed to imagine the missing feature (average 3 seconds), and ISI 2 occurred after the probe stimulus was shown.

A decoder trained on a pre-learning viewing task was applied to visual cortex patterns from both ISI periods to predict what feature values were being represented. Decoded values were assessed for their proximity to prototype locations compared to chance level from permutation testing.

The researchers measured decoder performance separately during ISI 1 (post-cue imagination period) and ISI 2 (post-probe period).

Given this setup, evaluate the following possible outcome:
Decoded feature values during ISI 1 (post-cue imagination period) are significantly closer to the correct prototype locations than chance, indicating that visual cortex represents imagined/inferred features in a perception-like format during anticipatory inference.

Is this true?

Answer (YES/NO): NO